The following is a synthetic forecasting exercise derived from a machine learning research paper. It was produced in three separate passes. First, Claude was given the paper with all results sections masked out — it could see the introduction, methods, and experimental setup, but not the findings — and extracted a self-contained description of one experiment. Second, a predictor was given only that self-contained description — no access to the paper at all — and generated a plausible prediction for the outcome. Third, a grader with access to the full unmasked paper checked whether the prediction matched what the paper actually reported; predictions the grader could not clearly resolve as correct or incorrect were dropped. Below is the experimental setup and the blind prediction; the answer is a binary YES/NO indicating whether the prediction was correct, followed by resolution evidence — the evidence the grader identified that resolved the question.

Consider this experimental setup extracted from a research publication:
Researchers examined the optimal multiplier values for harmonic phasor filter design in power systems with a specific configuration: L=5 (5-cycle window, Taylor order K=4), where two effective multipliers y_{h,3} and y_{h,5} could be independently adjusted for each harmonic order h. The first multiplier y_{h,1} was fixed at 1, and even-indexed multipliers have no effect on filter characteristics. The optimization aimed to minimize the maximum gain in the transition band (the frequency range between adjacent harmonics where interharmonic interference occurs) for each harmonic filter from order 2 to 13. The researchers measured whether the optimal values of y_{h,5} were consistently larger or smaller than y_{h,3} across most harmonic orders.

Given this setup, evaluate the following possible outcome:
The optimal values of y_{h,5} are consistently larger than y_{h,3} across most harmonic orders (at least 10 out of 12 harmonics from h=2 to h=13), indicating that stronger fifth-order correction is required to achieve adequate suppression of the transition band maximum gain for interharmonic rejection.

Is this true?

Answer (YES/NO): YES